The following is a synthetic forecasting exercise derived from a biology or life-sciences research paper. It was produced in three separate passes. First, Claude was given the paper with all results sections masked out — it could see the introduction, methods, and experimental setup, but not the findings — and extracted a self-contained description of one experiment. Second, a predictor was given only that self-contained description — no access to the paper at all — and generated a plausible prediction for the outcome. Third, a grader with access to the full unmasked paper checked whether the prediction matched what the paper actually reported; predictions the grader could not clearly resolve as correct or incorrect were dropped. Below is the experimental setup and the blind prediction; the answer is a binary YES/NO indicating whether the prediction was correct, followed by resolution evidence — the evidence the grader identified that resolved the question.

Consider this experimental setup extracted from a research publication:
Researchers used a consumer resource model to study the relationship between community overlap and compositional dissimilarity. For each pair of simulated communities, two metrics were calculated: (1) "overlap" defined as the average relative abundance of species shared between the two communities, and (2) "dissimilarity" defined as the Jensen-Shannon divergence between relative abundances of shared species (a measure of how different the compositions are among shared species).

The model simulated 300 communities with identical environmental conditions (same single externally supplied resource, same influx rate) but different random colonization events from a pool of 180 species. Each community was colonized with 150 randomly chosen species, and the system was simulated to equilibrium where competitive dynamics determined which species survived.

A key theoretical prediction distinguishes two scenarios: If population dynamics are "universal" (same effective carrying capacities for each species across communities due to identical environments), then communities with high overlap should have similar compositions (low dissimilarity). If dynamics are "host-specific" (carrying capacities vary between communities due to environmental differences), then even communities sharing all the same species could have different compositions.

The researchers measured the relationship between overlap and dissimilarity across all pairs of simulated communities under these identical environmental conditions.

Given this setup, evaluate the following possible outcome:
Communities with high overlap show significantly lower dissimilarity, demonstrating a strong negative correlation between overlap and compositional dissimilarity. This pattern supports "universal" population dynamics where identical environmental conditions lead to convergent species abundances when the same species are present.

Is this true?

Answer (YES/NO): NO